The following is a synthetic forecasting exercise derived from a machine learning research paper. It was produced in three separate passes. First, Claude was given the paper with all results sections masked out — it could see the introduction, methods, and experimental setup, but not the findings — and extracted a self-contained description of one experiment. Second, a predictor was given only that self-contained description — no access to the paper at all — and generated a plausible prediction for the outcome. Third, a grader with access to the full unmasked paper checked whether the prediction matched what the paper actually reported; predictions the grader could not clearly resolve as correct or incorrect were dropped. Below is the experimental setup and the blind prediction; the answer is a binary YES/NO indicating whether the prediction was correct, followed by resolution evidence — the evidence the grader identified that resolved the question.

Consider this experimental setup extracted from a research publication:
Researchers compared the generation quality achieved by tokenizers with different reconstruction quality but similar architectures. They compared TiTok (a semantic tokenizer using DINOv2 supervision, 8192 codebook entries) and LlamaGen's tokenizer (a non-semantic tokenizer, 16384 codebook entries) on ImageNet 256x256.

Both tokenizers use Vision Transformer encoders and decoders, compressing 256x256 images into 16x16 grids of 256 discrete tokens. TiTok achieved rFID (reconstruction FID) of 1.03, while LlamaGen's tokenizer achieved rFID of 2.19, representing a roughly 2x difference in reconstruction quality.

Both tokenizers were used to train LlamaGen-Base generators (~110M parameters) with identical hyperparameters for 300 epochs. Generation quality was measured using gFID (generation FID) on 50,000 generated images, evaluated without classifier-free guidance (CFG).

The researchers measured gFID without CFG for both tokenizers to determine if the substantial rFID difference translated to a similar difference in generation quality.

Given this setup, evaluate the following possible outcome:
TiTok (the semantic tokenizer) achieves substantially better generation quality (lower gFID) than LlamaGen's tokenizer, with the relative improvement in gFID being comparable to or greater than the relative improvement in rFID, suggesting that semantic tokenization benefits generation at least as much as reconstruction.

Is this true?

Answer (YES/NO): NO